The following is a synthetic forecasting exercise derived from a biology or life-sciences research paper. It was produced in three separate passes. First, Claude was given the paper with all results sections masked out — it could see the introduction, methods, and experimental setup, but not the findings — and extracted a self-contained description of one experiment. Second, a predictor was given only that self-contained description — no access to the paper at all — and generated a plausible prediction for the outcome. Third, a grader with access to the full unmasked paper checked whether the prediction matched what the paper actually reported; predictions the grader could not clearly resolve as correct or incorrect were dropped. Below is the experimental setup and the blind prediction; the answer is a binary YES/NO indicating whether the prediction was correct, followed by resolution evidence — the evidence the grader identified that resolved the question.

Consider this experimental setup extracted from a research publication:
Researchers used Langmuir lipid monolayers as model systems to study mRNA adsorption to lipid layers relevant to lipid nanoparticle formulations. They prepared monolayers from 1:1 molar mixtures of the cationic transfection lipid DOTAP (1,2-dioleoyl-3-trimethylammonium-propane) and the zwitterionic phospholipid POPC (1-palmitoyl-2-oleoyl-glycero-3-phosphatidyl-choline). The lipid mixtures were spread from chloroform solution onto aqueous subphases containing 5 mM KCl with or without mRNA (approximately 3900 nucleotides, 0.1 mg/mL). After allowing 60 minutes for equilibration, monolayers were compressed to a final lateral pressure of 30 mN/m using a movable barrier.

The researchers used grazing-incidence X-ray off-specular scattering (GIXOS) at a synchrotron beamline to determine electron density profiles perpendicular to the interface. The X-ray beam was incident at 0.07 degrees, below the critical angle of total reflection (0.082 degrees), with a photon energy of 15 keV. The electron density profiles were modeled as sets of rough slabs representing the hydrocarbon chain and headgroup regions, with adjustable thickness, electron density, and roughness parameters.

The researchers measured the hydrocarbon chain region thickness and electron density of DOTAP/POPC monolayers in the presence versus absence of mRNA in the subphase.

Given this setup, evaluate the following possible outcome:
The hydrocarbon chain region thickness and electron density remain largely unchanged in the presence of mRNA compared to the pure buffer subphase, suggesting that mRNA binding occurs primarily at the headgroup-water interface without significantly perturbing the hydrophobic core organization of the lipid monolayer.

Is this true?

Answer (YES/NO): YES